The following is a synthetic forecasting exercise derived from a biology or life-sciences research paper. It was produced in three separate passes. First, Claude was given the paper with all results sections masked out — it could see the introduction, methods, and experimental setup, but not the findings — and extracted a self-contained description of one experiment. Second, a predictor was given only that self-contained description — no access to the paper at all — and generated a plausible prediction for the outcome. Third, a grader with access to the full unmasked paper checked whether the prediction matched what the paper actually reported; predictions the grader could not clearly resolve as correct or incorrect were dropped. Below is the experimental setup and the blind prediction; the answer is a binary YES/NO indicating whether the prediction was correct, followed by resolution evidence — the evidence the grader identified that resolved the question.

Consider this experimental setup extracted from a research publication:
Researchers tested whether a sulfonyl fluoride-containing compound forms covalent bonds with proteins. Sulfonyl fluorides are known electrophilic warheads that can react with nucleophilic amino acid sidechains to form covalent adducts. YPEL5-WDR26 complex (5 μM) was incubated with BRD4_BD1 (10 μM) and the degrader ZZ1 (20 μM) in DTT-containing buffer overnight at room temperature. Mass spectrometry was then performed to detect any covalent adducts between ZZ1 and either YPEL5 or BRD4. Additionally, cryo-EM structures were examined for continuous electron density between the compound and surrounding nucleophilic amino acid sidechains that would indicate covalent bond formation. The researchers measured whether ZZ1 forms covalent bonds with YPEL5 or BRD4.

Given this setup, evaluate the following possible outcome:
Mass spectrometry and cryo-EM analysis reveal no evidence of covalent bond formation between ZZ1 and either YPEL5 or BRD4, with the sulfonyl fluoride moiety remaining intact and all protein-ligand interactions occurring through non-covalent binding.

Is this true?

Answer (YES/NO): NO